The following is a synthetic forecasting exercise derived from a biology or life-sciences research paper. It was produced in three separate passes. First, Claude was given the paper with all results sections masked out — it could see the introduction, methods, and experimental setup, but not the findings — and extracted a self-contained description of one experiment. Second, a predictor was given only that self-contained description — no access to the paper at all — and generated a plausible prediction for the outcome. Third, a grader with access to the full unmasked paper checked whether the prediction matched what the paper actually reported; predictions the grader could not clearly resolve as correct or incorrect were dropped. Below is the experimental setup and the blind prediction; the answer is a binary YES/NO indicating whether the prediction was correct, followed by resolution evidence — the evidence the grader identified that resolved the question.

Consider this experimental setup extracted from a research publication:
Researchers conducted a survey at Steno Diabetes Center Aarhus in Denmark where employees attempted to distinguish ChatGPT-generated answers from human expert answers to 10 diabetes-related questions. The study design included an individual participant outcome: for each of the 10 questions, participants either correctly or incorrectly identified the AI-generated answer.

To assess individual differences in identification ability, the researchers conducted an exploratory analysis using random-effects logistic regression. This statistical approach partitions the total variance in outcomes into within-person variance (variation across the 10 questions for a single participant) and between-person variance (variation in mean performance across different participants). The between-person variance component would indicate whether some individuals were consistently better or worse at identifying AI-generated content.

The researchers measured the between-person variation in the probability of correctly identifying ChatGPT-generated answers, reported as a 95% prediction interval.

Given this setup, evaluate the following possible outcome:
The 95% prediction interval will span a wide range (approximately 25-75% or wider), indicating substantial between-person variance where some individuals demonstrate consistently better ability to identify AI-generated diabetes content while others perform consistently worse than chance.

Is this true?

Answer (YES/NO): NO